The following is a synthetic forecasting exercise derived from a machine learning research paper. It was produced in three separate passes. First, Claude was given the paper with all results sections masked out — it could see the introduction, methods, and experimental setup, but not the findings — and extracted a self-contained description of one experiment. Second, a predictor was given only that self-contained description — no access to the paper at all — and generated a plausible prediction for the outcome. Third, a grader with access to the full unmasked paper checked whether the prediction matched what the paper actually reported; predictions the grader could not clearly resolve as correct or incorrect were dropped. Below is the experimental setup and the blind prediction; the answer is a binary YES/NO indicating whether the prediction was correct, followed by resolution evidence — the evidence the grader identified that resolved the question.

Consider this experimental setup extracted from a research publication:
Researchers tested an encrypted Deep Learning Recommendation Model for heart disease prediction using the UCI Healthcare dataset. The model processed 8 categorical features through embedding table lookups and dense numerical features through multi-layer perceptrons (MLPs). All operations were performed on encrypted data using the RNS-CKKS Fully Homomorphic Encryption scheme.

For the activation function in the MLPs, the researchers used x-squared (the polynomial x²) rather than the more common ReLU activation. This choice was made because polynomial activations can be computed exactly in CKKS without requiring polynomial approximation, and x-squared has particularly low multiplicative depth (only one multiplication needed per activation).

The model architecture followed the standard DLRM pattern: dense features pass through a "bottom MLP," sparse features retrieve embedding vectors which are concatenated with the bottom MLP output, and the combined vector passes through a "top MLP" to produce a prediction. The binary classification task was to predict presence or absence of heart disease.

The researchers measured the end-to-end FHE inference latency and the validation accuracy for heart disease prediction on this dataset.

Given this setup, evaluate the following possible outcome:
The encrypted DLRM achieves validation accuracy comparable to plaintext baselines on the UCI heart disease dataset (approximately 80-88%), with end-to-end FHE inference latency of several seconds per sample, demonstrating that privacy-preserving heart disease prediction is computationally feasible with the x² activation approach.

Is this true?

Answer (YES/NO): NO